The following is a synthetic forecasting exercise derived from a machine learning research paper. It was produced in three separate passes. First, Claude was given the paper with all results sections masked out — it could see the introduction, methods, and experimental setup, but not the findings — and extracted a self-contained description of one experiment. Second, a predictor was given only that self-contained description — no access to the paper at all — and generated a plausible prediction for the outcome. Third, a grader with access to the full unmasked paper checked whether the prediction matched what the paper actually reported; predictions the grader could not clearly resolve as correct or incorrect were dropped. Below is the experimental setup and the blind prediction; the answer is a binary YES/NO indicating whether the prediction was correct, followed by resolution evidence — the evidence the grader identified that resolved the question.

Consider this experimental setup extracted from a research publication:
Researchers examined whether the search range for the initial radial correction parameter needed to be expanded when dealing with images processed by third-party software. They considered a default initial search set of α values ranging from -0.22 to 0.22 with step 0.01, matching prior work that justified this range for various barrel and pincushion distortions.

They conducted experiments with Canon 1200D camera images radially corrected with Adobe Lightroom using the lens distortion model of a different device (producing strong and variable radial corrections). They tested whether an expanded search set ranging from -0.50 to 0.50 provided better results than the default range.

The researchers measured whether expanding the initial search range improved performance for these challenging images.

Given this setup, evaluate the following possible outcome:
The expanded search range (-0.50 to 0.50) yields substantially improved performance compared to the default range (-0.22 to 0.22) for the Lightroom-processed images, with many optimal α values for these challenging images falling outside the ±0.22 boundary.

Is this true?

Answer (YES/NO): NO